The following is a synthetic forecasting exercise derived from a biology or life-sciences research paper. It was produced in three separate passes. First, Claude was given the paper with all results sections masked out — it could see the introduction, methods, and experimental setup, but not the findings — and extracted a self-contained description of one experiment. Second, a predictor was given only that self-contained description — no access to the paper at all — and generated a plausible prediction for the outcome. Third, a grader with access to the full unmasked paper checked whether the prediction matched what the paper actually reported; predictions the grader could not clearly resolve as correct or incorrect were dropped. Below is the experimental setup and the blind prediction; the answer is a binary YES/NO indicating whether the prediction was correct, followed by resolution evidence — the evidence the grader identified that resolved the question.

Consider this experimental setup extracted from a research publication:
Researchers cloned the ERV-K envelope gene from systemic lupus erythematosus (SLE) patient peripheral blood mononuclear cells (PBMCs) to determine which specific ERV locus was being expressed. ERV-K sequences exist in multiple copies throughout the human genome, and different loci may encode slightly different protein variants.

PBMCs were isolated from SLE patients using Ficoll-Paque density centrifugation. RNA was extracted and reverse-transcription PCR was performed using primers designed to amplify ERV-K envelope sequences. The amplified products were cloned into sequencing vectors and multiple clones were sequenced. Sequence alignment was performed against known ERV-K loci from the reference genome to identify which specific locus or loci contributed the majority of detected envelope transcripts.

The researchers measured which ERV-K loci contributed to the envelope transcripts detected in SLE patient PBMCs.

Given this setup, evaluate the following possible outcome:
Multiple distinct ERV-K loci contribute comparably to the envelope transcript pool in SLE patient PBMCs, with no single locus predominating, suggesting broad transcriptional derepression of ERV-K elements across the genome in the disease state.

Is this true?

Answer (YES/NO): NO